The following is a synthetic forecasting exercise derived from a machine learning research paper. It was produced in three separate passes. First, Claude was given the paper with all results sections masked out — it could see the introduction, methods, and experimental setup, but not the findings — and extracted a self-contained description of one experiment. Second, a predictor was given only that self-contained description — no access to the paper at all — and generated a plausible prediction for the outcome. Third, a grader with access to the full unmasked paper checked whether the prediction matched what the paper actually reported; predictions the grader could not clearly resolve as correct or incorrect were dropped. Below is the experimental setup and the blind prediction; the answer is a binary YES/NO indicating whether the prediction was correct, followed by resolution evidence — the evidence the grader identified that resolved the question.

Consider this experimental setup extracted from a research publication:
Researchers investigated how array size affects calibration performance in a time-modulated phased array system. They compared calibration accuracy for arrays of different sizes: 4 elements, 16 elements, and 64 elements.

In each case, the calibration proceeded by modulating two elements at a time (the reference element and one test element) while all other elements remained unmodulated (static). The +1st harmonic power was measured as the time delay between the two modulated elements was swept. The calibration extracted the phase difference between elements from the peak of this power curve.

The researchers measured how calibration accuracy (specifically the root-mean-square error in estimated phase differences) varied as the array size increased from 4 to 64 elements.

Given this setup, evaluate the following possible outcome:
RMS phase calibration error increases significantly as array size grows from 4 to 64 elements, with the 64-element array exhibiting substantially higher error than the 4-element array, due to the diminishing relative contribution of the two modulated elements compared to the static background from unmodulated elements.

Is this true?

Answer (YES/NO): NO